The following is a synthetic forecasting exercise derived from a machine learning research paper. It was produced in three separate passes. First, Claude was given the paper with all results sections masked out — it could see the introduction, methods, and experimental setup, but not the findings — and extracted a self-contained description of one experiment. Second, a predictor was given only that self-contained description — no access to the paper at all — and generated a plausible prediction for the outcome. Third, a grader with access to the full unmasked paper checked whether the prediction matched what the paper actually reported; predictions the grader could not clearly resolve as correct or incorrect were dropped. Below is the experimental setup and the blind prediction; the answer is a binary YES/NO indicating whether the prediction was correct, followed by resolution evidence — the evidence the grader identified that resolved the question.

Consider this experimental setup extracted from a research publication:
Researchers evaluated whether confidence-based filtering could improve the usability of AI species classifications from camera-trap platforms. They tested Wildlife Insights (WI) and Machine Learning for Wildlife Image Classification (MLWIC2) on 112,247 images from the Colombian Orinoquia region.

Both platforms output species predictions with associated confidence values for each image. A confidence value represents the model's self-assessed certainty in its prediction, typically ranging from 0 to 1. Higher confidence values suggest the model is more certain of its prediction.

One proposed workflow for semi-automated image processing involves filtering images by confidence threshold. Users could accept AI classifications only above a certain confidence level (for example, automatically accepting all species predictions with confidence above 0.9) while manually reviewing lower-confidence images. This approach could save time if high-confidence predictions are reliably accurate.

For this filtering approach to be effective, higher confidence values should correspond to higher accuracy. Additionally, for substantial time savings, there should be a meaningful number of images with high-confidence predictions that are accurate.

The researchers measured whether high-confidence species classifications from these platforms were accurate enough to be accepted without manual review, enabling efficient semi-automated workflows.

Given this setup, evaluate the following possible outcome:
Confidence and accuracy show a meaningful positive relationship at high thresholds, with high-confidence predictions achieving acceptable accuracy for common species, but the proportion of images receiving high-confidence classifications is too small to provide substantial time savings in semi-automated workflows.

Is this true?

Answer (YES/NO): NO